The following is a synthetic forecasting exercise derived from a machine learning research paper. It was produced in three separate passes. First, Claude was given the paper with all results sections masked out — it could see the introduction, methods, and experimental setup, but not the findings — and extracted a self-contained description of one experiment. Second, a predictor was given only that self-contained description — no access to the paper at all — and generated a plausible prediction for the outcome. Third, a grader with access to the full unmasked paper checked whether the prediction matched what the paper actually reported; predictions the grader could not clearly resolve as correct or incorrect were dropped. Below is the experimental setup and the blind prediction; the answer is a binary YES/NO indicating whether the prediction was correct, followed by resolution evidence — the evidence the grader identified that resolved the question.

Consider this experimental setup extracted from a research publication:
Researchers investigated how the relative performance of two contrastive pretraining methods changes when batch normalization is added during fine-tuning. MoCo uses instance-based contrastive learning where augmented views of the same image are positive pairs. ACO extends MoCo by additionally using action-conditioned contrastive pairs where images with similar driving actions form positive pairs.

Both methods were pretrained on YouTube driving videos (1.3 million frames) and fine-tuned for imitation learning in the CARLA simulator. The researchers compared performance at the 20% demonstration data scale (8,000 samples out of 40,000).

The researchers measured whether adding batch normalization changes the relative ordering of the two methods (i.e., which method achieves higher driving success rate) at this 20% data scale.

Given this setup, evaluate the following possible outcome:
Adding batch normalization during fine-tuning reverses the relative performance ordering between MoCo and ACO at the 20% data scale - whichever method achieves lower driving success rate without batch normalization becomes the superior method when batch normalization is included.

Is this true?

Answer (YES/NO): YES